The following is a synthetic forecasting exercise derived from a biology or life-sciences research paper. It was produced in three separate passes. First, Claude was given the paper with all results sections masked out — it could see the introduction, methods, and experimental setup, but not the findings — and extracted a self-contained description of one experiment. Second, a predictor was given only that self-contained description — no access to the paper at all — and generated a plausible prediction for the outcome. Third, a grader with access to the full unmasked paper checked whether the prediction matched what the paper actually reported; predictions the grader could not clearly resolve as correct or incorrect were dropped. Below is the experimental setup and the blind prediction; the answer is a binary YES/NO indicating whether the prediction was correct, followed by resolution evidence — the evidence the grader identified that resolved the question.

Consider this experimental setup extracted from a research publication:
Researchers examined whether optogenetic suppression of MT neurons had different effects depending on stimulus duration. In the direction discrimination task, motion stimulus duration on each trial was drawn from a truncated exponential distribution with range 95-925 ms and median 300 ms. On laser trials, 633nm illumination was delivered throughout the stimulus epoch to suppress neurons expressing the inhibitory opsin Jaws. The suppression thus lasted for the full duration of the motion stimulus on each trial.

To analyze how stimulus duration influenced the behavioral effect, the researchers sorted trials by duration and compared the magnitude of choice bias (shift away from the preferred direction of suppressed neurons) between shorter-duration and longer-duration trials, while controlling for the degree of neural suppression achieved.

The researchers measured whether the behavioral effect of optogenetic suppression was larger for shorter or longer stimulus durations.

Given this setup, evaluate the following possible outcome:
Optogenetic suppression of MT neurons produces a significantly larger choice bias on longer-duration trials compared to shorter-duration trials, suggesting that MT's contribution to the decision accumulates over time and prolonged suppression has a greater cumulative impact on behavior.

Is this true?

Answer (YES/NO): NO